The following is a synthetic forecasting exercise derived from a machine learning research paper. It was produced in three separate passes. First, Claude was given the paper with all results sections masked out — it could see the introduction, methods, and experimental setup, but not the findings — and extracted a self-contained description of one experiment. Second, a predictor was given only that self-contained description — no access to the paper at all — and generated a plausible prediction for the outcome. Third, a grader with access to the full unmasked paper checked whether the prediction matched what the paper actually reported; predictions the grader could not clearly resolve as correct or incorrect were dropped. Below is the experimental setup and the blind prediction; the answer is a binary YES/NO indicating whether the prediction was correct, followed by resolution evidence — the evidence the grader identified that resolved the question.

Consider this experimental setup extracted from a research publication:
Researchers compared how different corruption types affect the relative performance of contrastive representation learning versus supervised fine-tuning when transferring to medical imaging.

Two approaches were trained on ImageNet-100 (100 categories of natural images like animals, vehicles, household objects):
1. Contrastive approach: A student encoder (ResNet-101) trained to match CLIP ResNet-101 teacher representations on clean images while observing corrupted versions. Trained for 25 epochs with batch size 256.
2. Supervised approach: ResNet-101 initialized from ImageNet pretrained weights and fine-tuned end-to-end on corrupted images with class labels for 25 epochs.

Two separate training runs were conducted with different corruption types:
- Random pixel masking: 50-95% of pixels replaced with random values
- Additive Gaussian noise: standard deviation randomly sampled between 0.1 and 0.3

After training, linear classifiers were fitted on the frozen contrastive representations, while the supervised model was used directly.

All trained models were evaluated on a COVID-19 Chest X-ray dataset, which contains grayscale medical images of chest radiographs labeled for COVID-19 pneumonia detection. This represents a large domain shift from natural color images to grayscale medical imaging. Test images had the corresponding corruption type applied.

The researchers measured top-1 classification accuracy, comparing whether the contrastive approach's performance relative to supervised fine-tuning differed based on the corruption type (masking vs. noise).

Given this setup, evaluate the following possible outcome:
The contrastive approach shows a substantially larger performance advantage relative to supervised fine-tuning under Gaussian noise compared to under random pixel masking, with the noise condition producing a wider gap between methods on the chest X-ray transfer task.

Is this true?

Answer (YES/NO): NO